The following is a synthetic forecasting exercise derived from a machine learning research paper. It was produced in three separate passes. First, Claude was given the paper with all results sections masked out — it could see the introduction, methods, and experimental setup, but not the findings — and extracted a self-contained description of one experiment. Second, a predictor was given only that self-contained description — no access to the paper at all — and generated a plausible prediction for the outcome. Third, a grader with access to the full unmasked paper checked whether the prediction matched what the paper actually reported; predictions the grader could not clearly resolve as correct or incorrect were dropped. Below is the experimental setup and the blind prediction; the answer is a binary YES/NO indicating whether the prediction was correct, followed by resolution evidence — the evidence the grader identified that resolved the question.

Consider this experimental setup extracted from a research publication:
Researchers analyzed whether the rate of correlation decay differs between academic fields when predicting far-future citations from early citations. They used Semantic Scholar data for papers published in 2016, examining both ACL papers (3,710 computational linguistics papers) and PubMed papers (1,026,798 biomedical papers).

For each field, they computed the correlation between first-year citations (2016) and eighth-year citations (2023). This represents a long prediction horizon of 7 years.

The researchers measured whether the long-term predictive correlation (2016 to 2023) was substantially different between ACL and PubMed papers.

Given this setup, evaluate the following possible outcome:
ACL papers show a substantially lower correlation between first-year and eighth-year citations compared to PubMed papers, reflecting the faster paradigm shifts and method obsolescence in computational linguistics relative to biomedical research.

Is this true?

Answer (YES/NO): NO